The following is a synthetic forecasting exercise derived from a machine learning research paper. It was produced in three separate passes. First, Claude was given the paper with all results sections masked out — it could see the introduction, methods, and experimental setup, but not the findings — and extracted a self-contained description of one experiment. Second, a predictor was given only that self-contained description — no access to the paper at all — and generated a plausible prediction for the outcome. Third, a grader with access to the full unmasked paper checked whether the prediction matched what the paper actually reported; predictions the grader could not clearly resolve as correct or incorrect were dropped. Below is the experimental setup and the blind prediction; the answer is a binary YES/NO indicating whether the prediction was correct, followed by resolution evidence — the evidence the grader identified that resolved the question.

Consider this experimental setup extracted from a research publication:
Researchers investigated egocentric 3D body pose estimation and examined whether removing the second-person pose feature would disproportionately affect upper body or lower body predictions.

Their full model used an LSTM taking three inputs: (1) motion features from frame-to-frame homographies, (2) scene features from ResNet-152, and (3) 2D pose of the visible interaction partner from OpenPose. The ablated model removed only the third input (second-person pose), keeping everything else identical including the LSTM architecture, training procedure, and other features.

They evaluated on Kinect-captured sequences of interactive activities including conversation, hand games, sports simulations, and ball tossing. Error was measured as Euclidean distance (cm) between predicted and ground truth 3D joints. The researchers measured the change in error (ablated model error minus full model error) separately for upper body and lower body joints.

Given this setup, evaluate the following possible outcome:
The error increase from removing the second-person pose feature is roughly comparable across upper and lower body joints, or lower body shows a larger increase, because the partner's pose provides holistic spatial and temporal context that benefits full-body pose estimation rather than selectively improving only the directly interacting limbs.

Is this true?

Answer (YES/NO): NO